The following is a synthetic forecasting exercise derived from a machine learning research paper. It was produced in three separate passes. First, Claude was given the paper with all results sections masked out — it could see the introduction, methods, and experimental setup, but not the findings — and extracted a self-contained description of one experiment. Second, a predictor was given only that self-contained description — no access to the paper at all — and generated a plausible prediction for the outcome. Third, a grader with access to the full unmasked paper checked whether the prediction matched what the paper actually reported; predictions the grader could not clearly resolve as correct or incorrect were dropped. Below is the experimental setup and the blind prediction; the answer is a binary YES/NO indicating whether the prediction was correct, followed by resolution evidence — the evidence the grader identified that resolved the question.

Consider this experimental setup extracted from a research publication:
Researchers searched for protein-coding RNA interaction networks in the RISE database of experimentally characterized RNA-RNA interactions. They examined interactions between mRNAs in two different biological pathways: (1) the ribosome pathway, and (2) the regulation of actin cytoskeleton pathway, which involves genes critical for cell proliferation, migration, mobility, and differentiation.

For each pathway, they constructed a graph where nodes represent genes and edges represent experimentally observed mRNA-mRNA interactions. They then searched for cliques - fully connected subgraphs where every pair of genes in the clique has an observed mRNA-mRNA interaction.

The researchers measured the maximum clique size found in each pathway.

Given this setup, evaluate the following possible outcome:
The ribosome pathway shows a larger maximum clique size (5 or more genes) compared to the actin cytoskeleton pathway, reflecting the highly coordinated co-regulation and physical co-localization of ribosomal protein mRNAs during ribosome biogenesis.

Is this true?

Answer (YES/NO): NO